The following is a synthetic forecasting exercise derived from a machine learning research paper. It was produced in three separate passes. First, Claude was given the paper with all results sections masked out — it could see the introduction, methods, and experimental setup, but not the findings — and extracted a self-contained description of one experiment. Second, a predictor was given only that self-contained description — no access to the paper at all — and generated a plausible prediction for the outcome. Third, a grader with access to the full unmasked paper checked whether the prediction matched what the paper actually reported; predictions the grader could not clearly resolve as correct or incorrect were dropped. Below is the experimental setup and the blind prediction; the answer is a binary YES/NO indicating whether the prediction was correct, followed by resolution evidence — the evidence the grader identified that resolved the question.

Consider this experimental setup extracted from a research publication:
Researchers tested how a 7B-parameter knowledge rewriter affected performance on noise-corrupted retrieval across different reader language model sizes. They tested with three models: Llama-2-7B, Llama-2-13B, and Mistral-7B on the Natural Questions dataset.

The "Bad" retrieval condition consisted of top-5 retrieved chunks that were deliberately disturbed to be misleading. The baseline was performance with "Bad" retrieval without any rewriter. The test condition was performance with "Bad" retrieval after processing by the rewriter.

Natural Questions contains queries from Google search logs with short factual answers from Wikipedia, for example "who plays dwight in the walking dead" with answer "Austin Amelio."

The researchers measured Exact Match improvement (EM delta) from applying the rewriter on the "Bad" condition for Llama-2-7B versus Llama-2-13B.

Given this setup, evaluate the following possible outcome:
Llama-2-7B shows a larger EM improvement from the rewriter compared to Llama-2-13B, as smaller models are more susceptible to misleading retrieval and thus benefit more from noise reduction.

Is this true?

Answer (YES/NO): YES